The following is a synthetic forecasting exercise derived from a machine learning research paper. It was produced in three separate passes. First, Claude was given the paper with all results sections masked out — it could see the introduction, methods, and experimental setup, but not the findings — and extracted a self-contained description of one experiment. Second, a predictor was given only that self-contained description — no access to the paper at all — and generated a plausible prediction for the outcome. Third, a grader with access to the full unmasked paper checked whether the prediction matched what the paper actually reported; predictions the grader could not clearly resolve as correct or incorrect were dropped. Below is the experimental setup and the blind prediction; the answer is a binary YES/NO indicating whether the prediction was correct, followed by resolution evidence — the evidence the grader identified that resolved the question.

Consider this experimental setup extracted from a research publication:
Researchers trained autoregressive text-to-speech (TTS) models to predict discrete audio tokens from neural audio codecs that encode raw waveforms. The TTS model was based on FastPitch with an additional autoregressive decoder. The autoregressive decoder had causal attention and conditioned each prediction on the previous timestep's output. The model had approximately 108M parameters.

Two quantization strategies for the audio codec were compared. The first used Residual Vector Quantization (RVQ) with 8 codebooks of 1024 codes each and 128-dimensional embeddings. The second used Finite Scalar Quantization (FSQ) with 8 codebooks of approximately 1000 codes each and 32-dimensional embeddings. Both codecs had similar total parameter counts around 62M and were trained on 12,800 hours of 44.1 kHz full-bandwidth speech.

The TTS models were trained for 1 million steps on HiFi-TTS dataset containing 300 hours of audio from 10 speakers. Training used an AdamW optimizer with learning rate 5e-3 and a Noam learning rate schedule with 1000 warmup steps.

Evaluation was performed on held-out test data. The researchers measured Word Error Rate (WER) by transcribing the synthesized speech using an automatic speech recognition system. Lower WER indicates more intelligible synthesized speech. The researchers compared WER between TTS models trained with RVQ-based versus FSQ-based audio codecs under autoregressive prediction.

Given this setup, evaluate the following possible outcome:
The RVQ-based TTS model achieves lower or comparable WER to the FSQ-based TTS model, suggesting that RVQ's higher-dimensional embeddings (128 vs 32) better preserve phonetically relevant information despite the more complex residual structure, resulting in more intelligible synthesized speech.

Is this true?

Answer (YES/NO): NO